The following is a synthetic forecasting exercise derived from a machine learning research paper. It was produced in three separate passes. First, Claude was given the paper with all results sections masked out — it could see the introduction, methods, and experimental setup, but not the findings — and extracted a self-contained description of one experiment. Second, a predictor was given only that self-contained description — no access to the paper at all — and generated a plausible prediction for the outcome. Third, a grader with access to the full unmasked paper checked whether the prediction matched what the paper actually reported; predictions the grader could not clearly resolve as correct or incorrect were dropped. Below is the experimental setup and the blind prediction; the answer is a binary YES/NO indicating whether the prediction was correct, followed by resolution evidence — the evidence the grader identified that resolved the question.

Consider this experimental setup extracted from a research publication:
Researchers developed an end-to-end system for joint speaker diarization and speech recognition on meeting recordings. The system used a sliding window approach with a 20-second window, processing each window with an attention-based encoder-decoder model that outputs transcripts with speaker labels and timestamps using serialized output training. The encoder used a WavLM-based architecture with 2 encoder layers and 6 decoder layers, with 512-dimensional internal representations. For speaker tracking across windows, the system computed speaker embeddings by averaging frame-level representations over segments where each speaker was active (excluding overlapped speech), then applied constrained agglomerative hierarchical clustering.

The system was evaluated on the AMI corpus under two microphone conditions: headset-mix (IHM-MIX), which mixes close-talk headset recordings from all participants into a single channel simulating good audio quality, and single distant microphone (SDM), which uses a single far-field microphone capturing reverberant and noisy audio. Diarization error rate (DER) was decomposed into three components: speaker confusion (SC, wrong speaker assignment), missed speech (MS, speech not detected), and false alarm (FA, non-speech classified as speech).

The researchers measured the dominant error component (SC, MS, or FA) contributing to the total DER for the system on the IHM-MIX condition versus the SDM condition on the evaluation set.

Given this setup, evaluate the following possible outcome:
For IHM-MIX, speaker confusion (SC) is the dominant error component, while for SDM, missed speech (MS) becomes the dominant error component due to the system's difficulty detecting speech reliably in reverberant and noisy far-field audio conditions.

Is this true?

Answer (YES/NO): NO